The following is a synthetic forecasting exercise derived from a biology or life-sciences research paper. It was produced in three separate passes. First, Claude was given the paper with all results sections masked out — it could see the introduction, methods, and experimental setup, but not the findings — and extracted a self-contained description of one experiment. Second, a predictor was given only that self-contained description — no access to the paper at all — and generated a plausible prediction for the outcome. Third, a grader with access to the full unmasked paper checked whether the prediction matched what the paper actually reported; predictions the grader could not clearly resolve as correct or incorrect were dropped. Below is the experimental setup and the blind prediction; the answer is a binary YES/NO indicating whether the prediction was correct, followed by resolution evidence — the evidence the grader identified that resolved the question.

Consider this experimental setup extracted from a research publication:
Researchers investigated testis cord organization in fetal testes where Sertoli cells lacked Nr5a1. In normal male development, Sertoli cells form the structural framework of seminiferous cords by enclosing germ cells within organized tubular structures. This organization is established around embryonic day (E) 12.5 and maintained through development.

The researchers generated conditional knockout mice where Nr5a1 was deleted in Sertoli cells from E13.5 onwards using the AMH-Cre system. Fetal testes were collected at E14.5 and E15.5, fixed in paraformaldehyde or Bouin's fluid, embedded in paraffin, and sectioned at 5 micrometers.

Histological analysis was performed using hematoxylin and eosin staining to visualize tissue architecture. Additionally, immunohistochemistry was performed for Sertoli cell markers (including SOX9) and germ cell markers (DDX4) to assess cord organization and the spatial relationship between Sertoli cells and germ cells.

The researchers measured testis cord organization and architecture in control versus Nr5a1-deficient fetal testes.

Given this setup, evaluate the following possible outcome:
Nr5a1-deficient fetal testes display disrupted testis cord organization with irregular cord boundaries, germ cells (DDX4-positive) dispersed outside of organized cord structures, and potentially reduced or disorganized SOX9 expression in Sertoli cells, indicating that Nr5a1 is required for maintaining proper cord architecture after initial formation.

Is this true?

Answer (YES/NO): YES